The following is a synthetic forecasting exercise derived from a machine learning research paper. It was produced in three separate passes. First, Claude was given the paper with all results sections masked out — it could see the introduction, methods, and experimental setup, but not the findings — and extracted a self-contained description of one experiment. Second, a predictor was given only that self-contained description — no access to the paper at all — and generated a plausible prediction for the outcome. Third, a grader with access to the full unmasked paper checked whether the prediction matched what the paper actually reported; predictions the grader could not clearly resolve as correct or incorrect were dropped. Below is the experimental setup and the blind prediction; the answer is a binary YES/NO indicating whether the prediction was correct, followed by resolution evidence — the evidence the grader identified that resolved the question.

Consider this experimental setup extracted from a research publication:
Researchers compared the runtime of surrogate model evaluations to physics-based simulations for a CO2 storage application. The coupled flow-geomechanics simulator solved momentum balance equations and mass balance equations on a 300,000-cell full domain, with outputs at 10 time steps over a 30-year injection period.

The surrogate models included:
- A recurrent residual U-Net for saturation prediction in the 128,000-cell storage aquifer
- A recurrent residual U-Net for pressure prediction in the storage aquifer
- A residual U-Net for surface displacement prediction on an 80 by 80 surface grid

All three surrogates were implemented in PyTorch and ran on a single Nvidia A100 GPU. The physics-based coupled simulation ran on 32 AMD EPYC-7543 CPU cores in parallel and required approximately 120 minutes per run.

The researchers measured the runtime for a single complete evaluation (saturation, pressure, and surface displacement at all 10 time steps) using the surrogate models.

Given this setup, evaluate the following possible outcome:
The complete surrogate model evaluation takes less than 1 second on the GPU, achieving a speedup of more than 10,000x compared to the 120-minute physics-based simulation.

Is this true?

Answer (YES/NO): YES